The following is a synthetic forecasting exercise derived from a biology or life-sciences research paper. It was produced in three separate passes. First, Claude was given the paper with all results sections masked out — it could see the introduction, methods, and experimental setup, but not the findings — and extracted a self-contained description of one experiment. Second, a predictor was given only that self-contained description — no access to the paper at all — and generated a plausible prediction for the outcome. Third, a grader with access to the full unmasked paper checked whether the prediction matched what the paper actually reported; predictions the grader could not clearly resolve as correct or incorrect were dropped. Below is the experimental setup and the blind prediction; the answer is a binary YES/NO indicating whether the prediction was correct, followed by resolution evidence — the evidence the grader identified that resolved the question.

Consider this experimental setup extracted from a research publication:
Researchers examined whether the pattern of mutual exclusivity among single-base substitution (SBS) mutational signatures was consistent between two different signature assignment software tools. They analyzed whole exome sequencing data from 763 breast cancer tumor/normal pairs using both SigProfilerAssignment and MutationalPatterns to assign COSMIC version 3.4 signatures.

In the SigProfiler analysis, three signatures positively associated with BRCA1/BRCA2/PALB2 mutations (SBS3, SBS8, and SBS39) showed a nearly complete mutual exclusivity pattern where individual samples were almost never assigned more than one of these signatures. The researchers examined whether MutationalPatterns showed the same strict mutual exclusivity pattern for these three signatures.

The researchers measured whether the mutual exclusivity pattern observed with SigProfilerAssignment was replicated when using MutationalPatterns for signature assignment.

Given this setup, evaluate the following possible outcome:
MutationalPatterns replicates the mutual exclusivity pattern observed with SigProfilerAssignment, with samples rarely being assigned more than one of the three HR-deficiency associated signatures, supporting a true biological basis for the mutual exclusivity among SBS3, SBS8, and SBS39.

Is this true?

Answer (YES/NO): NO